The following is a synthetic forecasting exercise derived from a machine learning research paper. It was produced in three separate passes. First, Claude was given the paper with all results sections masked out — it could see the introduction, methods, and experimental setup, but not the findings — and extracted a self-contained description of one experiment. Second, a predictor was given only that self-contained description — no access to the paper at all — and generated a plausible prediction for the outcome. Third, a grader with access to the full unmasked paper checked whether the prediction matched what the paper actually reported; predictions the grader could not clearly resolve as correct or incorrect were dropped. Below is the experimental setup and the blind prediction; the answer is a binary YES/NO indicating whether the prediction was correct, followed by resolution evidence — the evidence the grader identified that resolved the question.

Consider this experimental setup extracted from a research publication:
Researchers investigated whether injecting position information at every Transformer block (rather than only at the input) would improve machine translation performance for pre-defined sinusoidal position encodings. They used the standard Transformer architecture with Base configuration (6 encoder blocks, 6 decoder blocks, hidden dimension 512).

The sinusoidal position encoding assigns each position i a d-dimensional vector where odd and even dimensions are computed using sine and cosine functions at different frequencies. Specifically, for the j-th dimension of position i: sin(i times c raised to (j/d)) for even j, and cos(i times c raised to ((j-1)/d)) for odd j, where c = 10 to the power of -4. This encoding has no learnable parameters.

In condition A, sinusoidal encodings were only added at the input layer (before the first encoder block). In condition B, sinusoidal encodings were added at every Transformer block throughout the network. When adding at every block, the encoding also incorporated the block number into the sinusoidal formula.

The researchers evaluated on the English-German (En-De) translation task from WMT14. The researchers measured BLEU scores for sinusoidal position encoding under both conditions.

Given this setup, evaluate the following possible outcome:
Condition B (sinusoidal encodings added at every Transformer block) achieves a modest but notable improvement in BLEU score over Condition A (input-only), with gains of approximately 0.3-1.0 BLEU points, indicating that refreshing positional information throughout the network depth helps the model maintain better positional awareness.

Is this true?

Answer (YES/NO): YES